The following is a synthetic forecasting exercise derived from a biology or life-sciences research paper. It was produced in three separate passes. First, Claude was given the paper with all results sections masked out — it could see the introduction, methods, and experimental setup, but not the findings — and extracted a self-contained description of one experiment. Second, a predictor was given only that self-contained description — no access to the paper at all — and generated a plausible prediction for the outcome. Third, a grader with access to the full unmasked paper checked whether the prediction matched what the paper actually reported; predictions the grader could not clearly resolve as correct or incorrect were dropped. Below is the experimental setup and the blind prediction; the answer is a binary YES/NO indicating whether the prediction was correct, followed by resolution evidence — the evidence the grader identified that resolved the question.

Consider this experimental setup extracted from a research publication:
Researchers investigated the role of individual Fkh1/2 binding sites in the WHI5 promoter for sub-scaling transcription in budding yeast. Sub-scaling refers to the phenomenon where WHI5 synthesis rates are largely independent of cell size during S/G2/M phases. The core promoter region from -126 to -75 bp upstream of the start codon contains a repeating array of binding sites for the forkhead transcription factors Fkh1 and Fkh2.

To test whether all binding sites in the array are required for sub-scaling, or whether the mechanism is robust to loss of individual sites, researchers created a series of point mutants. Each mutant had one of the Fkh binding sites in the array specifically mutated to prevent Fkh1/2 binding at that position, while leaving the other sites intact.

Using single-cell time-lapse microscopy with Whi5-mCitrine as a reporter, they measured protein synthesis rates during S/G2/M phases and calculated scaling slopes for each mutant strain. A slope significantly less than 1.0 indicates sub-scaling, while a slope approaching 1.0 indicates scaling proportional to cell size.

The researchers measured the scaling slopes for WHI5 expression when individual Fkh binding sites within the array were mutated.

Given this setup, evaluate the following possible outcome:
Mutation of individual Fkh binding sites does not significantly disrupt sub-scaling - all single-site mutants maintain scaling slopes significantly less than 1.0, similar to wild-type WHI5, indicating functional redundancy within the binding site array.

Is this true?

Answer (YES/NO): NO